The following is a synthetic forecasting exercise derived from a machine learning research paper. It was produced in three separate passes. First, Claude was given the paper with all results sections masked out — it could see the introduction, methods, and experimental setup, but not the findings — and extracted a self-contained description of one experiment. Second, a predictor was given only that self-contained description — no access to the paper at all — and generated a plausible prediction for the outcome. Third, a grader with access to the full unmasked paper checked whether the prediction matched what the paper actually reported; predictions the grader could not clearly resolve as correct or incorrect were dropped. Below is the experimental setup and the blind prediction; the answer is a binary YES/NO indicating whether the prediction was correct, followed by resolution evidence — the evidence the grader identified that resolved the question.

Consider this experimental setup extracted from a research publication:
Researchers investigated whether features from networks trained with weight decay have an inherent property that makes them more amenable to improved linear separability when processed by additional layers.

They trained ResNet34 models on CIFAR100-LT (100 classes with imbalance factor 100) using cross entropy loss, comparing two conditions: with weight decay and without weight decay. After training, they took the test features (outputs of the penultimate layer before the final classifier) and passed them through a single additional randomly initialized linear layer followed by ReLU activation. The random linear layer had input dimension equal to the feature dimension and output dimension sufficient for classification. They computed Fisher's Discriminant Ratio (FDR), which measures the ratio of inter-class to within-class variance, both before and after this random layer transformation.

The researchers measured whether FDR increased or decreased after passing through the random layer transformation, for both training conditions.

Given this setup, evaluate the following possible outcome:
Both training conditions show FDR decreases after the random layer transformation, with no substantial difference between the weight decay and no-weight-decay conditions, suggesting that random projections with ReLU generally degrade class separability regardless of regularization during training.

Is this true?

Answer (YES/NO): NO